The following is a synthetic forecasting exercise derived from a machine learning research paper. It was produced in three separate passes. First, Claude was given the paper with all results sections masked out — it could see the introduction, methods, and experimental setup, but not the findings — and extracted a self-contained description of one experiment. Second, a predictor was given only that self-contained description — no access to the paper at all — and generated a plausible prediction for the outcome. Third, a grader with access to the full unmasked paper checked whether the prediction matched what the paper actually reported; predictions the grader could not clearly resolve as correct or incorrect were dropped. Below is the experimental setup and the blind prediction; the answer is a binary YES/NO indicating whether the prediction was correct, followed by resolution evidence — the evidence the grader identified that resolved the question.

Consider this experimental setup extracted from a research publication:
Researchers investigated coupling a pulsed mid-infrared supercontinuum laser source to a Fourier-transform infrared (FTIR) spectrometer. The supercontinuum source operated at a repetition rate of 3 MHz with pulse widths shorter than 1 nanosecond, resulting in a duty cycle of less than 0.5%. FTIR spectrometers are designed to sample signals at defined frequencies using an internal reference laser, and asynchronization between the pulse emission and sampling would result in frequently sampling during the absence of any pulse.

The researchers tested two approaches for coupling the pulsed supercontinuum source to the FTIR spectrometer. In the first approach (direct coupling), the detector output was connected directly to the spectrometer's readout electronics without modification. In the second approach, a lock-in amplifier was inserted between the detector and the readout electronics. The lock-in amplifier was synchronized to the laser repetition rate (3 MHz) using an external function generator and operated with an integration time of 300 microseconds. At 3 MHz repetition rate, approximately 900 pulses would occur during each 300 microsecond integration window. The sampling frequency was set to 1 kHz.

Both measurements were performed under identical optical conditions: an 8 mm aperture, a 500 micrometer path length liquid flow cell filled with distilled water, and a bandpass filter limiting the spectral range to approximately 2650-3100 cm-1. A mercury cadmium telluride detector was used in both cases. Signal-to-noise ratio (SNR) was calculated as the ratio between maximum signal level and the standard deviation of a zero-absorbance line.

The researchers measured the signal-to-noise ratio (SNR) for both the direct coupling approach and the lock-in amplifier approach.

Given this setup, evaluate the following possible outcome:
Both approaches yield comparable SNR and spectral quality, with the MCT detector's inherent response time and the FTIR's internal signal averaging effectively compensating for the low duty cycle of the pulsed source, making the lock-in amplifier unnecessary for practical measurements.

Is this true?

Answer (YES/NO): NO